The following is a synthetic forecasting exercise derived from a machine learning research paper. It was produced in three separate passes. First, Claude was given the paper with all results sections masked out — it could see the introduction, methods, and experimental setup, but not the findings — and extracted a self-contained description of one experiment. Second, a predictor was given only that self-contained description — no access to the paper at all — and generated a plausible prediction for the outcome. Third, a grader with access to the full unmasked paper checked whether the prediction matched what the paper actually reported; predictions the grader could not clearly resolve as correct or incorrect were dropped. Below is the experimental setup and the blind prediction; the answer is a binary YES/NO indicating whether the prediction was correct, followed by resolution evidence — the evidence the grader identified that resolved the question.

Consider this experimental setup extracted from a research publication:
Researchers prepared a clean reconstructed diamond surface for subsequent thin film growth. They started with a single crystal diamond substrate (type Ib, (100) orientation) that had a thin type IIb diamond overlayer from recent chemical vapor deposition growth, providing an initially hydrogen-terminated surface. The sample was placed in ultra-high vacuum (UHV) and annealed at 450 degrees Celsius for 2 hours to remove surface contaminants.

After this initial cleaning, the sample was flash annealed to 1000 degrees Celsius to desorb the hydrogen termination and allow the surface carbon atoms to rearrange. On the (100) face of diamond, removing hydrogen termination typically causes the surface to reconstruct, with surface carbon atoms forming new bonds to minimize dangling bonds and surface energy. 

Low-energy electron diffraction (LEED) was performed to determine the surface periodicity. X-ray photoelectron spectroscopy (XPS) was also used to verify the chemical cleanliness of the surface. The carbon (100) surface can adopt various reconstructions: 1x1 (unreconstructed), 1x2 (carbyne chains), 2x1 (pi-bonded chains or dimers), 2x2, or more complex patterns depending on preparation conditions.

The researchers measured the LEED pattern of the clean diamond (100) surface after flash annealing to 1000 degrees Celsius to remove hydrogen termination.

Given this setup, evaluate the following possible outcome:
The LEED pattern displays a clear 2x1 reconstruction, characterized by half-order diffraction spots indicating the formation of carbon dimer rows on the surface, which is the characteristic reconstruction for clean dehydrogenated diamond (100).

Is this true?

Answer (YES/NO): YES